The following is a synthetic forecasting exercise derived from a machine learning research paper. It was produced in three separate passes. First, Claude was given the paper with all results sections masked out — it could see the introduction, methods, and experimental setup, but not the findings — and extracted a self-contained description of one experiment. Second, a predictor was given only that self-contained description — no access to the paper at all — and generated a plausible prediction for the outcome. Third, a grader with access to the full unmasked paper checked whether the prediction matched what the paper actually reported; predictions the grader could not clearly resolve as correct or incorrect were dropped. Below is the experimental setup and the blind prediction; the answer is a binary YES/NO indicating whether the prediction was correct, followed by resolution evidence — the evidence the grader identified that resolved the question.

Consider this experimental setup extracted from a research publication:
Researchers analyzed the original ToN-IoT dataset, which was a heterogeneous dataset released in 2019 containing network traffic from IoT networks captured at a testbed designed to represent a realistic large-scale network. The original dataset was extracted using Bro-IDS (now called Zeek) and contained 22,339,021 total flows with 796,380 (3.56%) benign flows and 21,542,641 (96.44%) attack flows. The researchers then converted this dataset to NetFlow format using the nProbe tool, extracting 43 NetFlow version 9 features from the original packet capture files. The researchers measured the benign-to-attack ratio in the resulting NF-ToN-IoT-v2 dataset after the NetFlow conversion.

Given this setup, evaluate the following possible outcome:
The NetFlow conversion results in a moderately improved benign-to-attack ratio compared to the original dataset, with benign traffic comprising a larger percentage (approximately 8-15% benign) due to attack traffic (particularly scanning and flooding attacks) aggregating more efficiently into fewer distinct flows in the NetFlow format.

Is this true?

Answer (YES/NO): NO